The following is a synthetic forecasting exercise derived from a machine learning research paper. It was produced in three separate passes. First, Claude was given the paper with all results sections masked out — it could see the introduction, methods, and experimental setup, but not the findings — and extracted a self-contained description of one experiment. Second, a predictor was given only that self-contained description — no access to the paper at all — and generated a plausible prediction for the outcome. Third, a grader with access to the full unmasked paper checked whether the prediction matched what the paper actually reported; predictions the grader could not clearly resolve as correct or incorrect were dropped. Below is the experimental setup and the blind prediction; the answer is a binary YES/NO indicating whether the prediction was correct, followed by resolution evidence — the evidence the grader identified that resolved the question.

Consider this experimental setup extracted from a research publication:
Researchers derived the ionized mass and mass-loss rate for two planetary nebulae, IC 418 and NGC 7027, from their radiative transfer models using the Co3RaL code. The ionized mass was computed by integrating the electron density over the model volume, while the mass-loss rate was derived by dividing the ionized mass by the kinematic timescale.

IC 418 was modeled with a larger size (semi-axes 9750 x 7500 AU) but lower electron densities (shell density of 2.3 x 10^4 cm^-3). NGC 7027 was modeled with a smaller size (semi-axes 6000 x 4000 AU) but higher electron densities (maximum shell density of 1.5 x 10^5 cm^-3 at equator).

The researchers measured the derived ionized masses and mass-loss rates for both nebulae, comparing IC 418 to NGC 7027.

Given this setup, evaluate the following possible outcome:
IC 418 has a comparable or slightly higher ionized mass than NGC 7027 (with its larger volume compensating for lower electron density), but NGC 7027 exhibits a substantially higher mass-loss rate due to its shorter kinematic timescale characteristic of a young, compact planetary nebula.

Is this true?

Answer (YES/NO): YES